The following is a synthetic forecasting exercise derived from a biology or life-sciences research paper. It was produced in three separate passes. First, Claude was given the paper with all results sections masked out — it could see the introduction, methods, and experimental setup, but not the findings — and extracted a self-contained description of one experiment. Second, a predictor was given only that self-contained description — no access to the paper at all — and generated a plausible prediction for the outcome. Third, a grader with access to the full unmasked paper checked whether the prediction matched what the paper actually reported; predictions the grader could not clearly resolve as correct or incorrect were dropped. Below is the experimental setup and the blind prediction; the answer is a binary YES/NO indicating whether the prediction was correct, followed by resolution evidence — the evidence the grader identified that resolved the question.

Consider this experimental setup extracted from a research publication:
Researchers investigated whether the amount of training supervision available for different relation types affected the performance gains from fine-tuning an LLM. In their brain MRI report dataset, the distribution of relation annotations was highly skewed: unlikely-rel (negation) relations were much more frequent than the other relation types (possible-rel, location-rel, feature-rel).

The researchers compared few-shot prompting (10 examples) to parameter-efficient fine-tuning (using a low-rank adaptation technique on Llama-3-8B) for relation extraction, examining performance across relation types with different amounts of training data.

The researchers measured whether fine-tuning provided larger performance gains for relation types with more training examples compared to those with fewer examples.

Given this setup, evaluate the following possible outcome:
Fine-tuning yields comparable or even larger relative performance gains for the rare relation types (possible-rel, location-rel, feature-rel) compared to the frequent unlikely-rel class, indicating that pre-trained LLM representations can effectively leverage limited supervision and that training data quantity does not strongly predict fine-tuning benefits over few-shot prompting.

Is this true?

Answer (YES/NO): NO